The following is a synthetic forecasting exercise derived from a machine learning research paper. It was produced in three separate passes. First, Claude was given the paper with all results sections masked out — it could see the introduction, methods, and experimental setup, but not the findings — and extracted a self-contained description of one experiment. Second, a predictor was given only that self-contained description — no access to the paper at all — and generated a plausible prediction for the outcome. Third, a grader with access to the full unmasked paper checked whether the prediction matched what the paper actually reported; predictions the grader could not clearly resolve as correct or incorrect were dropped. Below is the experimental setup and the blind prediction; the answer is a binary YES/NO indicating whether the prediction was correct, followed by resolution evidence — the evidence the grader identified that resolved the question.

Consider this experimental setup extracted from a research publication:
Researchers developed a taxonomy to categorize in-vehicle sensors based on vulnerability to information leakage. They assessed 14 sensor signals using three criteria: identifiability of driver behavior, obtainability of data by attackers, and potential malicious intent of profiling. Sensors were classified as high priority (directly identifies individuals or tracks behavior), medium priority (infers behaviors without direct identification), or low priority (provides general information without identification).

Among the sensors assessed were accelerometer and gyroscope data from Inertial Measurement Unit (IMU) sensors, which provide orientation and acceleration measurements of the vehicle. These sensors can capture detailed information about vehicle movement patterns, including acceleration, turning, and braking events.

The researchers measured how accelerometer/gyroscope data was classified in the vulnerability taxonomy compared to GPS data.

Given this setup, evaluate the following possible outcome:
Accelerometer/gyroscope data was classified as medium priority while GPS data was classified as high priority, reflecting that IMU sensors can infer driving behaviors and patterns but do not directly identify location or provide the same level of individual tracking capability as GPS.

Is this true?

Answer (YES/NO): YES